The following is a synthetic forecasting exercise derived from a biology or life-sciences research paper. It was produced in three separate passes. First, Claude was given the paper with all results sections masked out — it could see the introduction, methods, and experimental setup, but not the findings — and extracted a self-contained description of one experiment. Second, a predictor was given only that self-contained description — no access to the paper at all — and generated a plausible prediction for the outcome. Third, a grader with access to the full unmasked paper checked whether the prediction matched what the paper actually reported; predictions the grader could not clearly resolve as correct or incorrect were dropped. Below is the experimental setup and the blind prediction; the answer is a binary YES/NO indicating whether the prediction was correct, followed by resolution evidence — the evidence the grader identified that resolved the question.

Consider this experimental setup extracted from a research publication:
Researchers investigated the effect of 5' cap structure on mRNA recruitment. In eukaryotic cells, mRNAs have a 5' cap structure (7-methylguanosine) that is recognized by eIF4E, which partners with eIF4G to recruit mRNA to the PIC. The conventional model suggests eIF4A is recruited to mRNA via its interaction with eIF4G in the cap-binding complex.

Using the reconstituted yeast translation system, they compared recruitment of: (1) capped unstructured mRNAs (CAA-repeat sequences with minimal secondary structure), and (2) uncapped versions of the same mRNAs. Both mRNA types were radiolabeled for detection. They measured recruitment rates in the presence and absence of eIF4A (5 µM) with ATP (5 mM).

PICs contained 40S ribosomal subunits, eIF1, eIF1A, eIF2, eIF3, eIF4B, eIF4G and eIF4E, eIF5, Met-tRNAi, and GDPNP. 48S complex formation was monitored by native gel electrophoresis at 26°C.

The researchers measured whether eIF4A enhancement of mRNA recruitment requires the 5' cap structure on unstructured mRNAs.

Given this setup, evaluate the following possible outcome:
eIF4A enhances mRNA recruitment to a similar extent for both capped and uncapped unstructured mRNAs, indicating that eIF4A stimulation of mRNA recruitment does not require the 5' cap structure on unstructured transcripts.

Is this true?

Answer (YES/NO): NO